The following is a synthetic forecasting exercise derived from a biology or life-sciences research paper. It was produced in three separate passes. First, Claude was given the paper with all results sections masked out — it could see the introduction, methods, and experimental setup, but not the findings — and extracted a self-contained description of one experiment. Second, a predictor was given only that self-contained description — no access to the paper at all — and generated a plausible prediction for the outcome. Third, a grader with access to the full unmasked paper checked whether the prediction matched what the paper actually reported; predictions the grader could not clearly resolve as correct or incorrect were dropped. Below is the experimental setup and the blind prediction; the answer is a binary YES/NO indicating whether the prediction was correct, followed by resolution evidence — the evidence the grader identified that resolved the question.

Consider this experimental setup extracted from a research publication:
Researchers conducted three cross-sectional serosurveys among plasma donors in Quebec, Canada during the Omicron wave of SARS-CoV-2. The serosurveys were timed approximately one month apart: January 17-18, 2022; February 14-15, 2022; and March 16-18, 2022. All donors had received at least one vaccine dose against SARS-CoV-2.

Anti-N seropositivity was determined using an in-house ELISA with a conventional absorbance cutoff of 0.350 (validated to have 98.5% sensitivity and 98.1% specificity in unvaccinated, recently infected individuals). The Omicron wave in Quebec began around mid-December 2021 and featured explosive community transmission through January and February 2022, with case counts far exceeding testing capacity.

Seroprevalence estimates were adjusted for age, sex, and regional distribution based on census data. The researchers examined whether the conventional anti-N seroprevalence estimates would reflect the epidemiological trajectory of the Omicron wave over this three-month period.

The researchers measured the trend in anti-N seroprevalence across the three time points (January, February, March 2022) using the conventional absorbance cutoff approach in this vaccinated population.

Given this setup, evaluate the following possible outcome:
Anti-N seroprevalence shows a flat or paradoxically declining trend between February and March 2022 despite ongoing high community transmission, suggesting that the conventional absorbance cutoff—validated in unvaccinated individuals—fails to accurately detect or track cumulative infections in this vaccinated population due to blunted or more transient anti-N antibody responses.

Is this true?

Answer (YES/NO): YES